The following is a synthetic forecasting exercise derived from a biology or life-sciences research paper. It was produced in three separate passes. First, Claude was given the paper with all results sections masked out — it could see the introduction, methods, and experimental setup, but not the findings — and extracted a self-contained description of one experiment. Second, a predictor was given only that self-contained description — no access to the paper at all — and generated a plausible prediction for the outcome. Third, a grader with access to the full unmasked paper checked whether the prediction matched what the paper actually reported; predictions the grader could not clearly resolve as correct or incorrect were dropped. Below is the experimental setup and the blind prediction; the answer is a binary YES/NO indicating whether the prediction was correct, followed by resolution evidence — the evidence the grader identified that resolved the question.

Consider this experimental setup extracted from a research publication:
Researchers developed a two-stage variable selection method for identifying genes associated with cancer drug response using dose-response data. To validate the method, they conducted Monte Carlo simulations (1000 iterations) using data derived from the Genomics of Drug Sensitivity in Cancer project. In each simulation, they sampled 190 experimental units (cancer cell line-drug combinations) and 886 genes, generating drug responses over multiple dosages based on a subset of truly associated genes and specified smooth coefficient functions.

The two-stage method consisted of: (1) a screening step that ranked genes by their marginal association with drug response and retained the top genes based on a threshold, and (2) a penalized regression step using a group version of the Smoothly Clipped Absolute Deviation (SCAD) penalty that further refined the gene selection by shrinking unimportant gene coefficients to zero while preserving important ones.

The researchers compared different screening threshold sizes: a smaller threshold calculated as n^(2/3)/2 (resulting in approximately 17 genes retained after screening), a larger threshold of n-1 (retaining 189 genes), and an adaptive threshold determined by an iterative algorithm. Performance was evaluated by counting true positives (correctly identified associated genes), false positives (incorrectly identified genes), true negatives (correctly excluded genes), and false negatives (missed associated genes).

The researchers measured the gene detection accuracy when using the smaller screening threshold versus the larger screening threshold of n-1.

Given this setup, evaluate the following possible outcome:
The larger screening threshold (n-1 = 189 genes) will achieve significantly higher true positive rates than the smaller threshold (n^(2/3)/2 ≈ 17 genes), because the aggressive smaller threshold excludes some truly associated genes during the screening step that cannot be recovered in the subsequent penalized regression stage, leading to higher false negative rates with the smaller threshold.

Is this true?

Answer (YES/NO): NO